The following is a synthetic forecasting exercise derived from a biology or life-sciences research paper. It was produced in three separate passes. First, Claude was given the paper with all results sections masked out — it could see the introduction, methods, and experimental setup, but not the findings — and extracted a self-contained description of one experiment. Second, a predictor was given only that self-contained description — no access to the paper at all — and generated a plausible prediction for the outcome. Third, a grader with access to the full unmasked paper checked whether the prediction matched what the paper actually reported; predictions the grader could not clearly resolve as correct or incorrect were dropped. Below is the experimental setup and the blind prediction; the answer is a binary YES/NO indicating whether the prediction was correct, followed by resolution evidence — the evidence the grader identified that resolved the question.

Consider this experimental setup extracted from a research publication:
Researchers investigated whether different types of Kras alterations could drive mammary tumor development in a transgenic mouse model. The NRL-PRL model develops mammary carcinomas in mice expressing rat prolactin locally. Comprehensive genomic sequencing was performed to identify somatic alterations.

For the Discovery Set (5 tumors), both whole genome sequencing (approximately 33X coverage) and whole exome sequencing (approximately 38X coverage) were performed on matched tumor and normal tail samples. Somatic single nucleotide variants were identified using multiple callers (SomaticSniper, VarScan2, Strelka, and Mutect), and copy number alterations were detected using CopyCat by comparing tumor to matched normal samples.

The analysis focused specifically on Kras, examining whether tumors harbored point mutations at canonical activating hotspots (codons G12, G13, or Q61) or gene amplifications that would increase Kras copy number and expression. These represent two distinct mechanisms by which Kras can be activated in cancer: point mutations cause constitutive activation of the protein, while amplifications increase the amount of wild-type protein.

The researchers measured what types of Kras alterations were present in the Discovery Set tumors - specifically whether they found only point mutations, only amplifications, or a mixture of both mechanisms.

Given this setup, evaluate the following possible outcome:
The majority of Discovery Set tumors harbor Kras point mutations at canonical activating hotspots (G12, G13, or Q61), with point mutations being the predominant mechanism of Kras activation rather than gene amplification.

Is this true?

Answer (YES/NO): YES